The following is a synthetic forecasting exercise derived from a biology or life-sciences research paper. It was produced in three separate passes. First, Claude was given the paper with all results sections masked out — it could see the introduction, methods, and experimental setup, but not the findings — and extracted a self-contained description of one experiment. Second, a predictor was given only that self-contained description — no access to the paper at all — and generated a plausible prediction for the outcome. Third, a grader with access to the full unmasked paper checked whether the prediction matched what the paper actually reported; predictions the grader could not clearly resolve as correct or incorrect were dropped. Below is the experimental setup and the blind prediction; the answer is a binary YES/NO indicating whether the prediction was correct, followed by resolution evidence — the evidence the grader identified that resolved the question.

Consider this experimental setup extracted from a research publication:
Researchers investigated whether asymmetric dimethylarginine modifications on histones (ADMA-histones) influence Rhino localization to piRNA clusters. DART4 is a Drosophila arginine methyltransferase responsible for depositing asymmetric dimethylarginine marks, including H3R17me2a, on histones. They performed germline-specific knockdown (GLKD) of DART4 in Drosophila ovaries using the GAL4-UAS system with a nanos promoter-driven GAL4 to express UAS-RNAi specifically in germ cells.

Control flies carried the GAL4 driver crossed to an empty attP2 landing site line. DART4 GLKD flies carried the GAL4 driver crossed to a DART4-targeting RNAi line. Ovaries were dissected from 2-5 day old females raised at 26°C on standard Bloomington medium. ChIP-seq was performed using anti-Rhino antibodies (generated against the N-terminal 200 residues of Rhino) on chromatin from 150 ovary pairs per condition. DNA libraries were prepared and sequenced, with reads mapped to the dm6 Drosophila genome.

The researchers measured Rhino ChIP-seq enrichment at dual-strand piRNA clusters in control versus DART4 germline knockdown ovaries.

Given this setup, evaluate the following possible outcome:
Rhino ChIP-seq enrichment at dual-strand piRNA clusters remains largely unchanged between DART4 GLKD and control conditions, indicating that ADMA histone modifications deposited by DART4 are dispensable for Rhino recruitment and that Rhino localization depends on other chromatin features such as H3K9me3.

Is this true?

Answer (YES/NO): NO